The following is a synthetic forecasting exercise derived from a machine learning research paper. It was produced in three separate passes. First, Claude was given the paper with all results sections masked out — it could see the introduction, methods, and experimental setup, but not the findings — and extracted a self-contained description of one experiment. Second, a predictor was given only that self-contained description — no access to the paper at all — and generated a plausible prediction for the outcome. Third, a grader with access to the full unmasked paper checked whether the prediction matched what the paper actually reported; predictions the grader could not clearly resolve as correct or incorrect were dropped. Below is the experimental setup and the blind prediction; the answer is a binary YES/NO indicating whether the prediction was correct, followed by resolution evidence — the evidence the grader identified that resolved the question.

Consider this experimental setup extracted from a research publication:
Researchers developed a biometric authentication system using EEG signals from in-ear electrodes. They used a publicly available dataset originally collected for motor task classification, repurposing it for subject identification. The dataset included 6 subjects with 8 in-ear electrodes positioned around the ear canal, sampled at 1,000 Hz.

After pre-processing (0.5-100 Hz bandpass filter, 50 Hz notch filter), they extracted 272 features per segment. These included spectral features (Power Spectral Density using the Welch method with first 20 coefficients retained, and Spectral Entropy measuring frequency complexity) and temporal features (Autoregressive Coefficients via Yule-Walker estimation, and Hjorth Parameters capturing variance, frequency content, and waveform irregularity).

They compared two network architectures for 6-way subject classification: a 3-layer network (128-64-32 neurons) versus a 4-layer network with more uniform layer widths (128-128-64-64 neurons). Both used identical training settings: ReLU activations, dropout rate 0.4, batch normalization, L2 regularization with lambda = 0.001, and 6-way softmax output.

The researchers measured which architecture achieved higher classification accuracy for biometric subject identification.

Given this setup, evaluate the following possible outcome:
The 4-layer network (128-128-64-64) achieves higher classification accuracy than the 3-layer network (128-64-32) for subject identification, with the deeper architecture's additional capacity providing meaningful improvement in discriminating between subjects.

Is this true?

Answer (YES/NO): NO